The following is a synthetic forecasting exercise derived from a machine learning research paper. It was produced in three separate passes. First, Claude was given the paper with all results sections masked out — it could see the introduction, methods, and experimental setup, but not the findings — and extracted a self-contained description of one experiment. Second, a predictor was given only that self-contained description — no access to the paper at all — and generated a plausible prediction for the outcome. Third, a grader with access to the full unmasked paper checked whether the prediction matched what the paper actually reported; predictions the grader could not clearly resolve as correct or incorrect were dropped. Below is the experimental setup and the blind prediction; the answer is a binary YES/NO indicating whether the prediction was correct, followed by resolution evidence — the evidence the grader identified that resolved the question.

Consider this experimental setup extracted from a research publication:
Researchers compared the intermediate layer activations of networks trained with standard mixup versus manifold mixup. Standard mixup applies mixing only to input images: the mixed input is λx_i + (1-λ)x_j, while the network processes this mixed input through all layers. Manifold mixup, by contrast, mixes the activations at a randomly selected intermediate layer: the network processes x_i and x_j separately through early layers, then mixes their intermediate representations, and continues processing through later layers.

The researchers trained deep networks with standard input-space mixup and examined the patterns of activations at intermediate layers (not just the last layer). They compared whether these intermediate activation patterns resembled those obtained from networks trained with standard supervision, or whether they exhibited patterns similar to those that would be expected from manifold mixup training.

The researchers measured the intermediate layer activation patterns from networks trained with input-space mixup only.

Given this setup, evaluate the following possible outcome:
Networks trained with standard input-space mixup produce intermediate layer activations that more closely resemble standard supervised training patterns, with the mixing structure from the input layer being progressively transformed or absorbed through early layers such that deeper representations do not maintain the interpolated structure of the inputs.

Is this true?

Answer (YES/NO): NO